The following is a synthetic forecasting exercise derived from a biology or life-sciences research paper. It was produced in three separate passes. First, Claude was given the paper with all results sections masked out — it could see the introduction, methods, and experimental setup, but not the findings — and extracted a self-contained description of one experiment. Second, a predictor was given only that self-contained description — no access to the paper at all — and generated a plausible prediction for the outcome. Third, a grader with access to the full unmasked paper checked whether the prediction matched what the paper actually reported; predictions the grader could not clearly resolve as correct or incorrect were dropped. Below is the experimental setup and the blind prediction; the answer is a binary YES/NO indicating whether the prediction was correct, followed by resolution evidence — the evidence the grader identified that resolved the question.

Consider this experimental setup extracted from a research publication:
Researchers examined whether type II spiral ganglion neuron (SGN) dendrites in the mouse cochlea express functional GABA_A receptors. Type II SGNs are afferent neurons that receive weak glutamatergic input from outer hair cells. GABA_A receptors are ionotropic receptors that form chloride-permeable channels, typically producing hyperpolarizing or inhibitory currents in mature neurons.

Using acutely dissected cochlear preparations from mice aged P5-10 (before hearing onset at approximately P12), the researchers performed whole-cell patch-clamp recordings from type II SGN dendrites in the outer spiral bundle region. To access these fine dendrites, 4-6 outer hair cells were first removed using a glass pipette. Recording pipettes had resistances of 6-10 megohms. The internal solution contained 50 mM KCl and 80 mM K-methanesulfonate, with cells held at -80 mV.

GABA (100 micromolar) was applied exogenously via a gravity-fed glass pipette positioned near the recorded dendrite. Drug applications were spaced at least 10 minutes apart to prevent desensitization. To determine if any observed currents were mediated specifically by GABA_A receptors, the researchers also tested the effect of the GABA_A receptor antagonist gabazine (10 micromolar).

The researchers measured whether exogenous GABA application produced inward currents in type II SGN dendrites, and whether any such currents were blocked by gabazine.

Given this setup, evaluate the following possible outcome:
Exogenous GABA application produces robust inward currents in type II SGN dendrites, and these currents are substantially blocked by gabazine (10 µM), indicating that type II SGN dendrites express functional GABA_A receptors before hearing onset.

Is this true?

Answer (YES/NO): NO